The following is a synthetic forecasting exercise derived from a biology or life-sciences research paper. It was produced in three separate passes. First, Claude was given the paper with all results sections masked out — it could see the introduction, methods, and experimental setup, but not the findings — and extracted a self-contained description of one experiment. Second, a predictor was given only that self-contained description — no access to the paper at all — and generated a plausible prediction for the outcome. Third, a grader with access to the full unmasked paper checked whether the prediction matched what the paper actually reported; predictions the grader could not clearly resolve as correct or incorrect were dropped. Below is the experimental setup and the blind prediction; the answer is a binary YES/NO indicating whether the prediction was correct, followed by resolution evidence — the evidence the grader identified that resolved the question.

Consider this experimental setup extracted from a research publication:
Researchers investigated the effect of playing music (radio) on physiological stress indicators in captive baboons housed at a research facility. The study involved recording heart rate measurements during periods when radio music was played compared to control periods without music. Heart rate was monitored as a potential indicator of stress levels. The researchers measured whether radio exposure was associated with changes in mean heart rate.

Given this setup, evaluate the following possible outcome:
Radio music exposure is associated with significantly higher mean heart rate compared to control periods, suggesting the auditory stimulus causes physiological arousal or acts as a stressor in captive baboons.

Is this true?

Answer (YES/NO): NO